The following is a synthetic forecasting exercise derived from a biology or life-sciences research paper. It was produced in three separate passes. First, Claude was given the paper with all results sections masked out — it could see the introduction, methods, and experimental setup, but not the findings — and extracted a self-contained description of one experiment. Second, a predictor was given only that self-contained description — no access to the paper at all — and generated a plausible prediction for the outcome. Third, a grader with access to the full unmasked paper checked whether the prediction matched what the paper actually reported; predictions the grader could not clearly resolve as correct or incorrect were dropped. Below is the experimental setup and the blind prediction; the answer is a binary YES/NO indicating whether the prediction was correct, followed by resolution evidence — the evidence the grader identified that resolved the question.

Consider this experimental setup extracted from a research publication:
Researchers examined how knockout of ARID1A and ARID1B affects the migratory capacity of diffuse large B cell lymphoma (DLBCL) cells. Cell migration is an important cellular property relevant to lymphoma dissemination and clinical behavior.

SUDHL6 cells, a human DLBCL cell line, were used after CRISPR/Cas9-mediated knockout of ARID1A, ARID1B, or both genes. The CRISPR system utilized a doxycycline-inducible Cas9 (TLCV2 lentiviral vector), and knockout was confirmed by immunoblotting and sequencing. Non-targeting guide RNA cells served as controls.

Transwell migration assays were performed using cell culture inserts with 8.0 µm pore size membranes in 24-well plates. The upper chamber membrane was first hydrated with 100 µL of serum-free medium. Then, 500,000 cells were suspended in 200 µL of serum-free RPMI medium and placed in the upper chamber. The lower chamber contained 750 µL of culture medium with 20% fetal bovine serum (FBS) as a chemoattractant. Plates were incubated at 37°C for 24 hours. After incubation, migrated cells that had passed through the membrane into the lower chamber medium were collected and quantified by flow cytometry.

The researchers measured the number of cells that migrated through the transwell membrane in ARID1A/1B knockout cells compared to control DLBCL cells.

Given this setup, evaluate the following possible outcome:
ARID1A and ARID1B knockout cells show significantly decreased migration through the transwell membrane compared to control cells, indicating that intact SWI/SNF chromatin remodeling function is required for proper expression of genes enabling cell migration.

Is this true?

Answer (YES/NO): NO